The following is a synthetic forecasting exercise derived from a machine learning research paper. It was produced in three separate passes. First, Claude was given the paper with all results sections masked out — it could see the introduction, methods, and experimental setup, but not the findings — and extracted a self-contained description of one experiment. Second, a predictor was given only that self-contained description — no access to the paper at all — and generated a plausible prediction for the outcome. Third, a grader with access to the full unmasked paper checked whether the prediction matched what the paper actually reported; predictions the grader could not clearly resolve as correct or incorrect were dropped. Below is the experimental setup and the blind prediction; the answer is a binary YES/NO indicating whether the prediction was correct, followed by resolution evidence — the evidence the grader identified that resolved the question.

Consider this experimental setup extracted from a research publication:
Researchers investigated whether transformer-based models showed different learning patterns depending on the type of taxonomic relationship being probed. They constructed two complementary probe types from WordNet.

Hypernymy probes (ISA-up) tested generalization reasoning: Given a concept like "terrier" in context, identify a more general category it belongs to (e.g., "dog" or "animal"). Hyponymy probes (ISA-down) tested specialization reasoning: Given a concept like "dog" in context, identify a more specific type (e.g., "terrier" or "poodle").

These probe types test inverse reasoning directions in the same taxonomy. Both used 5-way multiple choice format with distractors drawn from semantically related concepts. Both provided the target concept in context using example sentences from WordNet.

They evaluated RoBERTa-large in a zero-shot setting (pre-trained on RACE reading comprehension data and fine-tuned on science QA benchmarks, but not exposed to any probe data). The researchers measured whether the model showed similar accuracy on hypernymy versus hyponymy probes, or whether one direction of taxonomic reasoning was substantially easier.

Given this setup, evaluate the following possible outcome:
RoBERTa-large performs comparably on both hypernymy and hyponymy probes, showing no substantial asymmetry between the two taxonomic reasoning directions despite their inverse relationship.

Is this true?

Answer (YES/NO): NO